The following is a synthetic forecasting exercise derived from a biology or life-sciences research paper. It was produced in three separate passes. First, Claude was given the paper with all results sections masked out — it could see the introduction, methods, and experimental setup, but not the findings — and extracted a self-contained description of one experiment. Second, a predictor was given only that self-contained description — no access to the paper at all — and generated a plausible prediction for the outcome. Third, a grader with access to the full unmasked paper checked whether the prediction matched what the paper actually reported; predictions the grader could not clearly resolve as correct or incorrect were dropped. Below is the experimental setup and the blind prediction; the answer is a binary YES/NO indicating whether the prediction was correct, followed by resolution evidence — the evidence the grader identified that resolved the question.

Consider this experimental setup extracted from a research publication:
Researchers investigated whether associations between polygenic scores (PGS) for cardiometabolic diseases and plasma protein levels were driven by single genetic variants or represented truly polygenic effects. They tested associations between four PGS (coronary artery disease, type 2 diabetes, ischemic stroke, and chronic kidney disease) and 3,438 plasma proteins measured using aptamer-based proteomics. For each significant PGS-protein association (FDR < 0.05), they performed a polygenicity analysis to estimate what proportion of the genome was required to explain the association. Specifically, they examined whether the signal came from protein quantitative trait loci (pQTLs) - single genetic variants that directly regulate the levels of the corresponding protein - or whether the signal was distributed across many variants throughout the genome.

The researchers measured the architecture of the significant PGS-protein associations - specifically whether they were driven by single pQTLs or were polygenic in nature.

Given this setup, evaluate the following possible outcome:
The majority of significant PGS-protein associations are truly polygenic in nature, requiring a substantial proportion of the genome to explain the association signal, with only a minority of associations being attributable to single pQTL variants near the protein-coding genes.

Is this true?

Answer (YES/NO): YES